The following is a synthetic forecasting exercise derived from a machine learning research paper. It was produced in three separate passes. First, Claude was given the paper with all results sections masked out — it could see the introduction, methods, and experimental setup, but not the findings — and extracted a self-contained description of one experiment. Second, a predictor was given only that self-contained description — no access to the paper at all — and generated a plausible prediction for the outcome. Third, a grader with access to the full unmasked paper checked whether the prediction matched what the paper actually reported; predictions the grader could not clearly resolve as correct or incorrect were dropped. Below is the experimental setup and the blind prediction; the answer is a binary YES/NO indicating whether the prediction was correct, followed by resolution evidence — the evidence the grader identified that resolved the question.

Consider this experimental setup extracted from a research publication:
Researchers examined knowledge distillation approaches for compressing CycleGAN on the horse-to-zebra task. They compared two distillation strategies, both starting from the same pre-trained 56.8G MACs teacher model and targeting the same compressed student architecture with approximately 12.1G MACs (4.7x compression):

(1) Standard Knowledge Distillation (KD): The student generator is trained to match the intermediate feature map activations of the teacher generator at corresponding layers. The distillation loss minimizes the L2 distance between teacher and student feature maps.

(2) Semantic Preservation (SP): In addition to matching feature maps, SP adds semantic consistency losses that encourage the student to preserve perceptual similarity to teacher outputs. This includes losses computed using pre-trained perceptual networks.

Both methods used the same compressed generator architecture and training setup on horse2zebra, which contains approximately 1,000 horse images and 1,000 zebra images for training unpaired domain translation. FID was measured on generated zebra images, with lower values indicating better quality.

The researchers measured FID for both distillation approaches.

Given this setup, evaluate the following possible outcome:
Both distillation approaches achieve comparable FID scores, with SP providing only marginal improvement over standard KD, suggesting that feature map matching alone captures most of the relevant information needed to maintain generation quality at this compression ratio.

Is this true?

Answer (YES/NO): NO